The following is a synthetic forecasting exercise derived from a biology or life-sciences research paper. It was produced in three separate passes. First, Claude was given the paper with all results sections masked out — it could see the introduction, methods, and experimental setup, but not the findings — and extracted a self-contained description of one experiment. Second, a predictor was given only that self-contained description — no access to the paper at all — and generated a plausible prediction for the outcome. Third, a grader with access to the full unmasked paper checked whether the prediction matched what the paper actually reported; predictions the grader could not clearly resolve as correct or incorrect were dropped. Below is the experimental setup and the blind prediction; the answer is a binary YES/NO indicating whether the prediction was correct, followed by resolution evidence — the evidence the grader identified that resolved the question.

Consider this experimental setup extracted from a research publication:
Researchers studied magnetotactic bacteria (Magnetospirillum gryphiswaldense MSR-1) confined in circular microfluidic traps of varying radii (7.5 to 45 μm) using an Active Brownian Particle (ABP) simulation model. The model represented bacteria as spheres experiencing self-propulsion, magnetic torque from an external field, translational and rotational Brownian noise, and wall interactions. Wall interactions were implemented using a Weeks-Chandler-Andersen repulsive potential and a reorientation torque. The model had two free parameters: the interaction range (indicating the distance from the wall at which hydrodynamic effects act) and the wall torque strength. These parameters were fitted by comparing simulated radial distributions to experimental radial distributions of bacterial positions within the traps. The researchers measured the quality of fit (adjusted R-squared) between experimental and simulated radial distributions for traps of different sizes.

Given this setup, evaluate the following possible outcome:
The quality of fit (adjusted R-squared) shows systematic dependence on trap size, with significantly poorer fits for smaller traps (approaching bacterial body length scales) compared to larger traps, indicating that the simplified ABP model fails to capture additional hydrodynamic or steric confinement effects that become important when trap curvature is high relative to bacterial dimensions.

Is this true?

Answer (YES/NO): NO